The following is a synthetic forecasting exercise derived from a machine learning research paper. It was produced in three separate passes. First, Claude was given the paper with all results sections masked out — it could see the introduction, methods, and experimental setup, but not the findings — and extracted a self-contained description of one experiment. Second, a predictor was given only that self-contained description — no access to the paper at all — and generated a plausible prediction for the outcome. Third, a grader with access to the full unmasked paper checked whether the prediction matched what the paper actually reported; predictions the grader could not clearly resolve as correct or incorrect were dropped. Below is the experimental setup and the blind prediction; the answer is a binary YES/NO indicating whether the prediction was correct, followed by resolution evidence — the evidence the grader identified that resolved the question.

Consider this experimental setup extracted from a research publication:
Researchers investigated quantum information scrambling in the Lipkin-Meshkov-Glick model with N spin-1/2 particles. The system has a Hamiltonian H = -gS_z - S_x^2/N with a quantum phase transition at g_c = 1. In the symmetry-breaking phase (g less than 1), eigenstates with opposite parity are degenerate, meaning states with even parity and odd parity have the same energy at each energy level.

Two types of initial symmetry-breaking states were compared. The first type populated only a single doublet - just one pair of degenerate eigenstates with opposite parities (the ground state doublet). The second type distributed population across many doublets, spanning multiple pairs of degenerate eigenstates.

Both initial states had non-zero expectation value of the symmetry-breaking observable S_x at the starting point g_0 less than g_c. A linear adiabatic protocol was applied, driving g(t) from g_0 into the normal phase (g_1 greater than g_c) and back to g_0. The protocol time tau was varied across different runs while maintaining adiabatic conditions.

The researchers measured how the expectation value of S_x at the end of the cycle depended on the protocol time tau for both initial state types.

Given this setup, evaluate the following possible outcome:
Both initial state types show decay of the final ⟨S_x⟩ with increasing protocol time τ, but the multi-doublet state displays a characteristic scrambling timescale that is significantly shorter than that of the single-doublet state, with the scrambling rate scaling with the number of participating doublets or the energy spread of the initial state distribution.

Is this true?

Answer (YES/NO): NO